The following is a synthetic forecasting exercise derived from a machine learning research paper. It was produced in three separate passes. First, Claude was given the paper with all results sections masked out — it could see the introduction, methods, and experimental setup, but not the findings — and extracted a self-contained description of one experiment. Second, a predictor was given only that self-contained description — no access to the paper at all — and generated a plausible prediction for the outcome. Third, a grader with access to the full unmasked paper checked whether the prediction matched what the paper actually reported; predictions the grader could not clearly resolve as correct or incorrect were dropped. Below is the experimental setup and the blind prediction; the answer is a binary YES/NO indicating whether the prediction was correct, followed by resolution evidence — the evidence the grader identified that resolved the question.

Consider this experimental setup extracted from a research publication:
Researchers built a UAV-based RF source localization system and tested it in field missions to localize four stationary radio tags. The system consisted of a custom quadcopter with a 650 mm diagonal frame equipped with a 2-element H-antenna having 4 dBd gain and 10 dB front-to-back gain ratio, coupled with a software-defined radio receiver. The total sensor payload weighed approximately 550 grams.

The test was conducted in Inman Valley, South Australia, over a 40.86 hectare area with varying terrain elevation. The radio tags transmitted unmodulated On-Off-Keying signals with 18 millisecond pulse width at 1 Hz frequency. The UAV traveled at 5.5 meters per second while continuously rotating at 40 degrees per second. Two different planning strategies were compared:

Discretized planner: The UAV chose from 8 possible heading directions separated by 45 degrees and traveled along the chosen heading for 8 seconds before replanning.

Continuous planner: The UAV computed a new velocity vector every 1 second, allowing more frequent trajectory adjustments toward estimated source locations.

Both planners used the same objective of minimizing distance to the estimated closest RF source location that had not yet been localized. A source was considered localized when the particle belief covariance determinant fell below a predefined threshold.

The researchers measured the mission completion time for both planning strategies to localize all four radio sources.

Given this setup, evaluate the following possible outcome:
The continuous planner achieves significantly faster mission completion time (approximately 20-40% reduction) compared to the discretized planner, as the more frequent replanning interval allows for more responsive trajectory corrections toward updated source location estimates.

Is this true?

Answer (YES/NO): YES